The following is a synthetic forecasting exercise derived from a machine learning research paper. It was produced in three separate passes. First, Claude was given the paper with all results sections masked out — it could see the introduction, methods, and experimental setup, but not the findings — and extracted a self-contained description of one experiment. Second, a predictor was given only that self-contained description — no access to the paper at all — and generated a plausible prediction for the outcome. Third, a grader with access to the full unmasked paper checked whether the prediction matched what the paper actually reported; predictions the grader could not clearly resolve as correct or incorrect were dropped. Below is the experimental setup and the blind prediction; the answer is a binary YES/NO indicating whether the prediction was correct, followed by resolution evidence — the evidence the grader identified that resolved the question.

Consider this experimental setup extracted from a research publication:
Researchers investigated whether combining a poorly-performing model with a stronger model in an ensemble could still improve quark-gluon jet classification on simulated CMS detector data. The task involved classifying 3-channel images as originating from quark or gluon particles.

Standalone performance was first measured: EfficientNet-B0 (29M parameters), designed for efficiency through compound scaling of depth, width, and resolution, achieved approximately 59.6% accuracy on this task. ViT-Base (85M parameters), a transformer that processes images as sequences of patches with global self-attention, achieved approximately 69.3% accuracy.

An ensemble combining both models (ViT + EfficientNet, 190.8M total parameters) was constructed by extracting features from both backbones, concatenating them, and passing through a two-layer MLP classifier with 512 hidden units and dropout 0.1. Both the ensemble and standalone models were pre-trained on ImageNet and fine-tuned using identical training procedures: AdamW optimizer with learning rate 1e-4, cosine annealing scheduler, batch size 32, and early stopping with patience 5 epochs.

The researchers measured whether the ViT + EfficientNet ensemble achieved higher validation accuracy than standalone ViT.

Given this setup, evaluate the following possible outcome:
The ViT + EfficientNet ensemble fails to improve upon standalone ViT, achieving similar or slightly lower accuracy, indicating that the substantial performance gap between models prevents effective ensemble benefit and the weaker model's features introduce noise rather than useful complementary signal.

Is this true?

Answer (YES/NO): NO